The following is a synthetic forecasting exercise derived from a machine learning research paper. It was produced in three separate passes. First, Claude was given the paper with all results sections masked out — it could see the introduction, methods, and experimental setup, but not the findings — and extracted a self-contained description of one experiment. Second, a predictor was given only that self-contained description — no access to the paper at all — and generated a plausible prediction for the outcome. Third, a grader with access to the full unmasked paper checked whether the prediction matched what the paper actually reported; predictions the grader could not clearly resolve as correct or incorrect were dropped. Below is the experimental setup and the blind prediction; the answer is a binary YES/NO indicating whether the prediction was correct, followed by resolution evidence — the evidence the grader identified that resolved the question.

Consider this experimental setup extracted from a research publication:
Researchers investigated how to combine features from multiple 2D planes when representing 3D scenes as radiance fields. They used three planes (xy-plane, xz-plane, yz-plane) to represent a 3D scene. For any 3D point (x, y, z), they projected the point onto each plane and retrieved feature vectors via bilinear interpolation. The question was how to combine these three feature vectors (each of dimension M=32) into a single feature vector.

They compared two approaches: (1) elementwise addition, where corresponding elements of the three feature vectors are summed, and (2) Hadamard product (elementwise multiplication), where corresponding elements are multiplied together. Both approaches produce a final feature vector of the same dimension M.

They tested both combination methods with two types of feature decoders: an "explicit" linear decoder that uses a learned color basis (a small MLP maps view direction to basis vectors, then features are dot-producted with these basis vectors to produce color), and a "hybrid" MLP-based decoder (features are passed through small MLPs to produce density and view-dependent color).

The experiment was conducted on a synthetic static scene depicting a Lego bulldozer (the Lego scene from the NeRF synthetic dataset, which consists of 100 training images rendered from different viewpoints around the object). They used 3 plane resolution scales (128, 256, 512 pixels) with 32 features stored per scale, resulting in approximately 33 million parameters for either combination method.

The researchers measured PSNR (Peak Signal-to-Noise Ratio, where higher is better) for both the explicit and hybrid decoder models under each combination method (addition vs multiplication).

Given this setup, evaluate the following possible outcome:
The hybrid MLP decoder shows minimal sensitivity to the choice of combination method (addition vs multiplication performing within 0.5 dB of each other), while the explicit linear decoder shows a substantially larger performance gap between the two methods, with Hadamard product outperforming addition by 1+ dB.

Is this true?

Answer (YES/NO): NO